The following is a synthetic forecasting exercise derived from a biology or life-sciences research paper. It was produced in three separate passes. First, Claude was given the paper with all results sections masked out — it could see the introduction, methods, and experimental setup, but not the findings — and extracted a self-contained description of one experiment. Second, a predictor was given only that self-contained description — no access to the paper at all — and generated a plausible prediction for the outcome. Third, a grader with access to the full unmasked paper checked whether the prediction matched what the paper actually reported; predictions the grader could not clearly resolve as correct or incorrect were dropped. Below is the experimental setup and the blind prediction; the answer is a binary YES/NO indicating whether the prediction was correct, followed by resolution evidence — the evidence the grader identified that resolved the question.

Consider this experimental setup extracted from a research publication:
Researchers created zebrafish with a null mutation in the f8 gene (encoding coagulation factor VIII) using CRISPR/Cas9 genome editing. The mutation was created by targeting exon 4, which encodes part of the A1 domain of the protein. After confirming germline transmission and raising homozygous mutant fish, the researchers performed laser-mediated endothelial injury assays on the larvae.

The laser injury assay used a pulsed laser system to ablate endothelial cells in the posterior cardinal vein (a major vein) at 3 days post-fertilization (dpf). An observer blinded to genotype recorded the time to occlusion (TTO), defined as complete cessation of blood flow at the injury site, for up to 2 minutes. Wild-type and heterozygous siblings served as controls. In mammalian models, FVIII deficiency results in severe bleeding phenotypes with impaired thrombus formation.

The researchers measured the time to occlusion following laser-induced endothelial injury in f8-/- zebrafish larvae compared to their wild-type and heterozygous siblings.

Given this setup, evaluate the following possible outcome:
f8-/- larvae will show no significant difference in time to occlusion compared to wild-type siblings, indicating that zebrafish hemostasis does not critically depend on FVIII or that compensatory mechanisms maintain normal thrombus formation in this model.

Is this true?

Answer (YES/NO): YES